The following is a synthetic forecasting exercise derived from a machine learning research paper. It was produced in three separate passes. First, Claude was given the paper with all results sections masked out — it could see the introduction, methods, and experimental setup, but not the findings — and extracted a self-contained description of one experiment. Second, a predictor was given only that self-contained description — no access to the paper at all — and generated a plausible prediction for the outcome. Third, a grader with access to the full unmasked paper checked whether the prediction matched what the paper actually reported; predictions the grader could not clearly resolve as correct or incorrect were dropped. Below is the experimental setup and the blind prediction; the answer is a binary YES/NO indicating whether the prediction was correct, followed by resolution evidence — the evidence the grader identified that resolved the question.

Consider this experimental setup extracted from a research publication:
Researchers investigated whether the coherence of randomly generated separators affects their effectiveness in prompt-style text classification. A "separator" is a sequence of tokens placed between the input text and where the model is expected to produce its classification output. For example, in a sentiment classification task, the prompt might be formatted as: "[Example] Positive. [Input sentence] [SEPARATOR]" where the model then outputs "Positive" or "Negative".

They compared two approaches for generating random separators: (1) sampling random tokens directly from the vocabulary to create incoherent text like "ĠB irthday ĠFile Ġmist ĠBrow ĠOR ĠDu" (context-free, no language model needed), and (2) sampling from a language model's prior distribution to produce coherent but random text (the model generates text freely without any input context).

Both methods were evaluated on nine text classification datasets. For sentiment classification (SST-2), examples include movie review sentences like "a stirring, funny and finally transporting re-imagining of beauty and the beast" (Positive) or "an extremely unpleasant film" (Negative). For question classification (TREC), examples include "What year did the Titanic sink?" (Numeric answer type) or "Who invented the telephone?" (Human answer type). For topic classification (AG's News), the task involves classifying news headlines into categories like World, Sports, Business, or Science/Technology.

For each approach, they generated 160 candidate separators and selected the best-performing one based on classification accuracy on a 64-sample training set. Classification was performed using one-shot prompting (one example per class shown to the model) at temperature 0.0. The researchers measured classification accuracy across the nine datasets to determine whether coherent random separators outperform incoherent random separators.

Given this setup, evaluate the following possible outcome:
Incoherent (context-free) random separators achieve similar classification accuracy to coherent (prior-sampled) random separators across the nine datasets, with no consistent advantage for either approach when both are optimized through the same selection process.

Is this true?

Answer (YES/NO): YES